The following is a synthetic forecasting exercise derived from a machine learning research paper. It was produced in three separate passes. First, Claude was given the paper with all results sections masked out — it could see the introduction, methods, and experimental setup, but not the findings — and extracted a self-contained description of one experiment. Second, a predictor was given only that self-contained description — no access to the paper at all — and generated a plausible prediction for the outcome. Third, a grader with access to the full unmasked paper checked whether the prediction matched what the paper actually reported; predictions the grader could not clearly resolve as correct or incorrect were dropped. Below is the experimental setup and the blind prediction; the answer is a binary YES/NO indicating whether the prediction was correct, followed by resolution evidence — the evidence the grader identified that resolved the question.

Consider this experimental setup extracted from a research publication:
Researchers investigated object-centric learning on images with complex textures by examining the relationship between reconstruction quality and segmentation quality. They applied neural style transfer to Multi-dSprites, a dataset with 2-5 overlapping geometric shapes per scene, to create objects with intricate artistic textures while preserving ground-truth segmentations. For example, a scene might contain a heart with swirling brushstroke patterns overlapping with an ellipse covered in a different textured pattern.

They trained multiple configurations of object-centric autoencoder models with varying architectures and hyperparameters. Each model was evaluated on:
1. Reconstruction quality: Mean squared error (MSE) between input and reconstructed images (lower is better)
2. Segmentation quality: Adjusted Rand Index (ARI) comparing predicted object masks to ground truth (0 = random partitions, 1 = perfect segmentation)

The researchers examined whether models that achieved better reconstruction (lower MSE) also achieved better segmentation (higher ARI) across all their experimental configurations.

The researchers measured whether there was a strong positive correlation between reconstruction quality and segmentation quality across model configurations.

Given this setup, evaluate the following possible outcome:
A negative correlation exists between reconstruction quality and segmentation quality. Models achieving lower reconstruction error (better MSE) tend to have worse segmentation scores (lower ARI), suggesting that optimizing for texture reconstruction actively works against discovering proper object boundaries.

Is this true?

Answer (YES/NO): NO